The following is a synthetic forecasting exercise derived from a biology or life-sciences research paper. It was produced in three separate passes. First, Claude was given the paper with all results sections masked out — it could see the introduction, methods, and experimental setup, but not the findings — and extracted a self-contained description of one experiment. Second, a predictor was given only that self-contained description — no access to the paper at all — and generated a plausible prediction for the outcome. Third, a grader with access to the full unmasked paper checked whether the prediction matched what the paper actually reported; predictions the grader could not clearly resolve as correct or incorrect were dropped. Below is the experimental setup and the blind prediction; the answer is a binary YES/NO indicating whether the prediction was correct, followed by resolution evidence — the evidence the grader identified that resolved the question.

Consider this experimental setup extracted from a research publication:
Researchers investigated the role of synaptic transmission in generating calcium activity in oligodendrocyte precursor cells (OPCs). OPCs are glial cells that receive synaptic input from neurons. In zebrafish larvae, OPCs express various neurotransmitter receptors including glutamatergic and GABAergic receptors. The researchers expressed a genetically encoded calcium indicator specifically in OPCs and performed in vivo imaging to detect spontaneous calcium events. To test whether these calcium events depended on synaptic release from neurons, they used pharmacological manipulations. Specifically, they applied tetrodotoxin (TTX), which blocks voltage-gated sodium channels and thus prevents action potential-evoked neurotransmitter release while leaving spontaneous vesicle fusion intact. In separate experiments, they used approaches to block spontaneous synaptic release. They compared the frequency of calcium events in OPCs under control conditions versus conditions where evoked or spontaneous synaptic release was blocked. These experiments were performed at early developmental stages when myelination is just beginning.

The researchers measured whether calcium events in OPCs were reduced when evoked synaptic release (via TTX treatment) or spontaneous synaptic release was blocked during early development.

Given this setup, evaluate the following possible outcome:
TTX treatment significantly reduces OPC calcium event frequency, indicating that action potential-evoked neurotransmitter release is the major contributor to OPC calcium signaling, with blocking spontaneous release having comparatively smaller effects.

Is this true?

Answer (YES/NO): NO